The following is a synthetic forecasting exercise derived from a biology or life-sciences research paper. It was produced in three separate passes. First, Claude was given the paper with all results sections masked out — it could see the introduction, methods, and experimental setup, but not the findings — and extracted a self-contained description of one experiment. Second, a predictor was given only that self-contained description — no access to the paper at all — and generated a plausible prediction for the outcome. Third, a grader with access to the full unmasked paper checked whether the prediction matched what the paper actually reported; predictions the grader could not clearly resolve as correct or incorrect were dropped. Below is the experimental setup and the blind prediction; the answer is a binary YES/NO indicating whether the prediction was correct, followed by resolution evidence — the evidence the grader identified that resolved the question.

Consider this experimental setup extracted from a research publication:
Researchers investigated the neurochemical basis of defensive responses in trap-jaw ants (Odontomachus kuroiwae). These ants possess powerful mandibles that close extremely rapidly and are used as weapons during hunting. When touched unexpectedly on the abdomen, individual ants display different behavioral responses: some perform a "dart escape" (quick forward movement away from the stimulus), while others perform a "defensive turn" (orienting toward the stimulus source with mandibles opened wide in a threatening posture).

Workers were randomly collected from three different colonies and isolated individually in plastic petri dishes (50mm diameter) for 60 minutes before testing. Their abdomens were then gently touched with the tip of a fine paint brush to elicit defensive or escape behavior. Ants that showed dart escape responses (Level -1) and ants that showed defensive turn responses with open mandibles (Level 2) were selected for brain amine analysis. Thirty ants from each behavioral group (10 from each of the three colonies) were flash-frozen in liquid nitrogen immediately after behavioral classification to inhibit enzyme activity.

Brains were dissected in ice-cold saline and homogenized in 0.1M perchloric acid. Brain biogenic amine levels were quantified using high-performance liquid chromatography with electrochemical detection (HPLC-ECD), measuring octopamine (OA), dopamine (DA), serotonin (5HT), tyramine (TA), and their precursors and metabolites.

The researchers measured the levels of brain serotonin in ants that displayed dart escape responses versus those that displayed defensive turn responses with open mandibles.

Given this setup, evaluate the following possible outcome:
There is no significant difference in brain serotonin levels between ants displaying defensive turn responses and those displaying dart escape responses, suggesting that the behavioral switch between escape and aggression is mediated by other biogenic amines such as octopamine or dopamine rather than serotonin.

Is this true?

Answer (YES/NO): NO